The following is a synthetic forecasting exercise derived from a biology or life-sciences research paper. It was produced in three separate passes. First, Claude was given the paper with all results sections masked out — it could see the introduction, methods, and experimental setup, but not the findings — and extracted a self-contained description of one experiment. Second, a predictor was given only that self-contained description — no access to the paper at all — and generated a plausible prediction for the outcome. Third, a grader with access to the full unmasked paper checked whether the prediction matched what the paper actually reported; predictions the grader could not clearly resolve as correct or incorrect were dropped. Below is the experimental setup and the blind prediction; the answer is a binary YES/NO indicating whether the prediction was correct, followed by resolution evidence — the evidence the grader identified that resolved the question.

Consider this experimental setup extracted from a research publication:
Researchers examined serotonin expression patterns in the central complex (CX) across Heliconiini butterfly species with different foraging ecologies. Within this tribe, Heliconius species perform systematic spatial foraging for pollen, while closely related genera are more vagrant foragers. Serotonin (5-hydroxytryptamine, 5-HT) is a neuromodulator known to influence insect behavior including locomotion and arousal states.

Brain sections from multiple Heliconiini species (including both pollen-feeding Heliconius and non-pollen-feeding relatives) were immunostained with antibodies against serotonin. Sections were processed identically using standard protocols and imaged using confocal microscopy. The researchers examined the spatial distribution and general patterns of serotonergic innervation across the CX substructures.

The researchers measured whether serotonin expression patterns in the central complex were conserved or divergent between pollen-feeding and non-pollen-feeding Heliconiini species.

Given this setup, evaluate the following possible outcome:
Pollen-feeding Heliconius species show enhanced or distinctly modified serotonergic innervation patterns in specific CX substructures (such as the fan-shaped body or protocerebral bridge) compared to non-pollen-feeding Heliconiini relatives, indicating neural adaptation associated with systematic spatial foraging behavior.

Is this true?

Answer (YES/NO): NO